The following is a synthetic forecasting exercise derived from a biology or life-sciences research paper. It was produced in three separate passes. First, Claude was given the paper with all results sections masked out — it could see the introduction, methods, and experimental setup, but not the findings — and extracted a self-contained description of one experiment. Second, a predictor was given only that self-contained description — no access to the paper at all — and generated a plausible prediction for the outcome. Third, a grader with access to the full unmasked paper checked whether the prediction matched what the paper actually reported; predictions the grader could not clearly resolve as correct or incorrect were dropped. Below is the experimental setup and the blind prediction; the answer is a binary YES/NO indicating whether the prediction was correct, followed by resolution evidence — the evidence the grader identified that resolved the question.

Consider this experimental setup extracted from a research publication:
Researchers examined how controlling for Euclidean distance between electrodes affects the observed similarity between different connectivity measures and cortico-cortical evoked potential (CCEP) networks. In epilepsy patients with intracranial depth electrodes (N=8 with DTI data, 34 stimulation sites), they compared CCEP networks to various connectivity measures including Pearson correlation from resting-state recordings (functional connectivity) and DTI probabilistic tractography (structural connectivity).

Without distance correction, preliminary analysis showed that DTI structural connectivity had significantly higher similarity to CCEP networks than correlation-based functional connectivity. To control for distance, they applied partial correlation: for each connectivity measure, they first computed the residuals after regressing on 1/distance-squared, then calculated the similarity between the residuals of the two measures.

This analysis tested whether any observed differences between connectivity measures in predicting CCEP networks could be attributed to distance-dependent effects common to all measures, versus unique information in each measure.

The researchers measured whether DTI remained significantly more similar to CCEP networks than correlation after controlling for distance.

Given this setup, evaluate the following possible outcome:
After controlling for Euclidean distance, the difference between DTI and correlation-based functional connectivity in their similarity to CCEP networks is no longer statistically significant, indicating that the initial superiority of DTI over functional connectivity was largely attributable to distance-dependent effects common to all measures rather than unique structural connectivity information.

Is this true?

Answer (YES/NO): YES